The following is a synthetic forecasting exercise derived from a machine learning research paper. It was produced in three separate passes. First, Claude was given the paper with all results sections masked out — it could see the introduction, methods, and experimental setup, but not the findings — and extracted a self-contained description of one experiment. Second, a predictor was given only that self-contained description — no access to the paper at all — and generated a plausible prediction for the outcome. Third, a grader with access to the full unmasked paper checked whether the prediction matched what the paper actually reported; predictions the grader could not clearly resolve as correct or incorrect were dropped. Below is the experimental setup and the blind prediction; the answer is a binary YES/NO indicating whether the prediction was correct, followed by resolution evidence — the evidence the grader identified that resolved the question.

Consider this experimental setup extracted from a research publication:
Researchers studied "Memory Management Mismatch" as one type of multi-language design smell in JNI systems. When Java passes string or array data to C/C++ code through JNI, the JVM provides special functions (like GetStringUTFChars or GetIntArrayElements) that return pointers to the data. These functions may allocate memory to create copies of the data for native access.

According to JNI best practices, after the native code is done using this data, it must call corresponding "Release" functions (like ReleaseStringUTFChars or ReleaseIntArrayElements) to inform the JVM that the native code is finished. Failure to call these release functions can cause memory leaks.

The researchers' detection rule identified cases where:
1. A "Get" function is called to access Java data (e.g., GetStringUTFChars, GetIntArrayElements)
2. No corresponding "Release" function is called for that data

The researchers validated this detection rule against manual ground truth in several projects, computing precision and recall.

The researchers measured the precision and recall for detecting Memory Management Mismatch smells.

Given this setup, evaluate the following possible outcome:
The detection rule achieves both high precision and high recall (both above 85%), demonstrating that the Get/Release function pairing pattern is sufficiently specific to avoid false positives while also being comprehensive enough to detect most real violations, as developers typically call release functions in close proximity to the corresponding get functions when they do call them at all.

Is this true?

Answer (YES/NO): NO